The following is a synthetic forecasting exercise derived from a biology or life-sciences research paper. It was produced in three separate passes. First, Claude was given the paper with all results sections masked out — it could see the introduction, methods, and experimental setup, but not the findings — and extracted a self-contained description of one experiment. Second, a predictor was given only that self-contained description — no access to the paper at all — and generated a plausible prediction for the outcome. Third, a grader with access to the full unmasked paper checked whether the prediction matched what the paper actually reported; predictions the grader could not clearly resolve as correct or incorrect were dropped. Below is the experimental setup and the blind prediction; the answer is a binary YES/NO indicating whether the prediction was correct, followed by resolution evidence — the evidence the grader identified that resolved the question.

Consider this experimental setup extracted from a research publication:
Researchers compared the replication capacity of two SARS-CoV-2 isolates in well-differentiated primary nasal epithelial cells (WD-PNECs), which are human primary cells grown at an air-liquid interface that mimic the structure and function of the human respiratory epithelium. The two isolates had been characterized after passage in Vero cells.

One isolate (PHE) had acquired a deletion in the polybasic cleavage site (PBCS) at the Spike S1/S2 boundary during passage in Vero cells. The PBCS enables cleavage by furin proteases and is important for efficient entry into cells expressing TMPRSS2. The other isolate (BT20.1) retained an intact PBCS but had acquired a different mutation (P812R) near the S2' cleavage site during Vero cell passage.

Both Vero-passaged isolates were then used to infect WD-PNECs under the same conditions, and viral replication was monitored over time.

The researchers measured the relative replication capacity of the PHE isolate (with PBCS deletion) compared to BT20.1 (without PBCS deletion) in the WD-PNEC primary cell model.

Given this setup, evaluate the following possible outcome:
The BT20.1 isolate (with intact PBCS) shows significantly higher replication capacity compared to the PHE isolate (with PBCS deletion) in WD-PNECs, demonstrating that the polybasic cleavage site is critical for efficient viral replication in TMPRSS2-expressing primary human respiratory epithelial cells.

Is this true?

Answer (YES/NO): NO